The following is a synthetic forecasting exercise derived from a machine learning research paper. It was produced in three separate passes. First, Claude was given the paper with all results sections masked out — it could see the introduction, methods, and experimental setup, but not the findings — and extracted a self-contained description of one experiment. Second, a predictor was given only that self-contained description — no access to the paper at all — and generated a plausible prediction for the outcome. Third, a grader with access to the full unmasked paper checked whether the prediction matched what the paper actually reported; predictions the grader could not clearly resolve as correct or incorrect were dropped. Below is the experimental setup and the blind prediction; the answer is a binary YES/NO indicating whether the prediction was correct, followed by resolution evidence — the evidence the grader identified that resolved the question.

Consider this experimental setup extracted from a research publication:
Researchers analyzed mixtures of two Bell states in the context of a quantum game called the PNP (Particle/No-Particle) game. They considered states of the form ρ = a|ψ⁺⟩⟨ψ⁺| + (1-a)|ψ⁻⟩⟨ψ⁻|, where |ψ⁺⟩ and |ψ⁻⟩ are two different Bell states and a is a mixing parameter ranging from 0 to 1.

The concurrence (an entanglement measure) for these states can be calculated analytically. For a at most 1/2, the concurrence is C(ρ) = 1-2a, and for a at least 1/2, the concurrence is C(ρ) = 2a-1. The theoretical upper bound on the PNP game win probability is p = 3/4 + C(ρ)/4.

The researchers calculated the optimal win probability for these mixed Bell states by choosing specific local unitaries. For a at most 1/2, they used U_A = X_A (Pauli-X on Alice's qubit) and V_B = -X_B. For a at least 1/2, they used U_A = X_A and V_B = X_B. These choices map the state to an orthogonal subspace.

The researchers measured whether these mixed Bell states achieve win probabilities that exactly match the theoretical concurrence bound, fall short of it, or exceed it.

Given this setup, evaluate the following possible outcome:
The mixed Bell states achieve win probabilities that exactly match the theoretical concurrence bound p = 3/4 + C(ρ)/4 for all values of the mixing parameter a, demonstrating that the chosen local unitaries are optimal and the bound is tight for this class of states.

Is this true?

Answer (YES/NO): YES